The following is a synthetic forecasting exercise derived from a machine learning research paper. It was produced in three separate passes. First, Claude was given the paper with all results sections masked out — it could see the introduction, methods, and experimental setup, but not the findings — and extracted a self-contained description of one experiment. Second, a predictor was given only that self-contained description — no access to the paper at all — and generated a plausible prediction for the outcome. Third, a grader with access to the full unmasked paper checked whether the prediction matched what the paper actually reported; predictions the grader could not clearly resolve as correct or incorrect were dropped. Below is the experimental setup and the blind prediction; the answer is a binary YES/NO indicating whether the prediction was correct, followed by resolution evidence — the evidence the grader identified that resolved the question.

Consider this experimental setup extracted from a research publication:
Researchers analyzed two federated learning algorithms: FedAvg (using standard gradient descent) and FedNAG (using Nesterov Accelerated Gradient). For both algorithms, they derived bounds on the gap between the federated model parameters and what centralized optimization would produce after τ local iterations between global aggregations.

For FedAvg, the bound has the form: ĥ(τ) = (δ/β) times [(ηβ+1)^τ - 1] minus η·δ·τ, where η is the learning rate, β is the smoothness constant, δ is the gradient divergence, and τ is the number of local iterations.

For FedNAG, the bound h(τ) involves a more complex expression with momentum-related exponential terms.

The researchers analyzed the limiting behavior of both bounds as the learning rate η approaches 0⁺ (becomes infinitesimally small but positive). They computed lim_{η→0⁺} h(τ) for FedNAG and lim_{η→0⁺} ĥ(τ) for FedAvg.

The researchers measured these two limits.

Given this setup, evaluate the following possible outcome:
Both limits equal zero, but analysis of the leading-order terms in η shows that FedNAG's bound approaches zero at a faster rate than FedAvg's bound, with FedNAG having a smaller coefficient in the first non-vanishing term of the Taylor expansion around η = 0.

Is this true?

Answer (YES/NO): NO